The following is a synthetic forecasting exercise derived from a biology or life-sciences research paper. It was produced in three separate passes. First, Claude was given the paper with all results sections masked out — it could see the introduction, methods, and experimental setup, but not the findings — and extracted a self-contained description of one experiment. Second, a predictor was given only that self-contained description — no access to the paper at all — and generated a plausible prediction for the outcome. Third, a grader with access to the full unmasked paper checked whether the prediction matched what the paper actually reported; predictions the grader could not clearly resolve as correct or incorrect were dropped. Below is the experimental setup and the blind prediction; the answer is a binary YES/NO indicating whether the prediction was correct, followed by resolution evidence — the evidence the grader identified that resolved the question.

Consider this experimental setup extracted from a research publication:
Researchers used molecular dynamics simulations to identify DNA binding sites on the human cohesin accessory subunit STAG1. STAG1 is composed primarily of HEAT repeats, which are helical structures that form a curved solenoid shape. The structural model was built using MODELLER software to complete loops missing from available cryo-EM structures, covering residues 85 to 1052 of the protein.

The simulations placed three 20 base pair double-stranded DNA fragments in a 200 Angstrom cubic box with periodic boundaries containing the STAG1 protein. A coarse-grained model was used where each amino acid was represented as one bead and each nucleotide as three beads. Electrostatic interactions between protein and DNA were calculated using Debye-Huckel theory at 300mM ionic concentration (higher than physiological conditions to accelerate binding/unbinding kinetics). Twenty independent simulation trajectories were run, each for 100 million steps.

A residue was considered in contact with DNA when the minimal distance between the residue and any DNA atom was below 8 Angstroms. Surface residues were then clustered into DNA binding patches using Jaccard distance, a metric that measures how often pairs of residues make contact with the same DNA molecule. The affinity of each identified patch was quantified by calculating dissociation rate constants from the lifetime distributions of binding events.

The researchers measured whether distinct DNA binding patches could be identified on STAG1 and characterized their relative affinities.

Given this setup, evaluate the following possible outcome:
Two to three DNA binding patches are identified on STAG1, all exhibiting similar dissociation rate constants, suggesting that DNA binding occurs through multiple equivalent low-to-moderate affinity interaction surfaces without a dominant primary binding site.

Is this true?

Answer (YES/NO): NO